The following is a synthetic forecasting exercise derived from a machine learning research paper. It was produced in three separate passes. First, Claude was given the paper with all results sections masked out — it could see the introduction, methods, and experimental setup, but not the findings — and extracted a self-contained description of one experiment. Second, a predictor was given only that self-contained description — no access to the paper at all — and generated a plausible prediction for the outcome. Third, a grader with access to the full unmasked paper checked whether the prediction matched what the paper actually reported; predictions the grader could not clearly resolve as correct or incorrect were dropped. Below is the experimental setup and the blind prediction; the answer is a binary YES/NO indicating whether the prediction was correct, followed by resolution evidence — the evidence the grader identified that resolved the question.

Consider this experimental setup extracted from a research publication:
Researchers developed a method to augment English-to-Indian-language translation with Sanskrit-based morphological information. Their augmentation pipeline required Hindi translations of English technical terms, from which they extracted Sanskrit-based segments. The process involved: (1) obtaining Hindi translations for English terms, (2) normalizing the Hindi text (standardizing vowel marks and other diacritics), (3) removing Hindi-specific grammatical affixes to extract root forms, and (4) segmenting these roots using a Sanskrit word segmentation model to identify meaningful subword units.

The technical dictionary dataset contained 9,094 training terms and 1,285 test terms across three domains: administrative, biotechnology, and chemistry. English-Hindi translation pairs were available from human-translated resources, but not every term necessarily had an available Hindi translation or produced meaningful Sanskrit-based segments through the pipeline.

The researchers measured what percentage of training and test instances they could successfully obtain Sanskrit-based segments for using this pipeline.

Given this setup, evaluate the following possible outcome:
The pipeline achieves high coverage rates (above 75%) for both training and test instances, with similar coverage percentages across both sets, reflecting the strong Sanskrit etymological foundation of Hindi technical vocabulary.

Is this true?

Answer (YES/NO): YES